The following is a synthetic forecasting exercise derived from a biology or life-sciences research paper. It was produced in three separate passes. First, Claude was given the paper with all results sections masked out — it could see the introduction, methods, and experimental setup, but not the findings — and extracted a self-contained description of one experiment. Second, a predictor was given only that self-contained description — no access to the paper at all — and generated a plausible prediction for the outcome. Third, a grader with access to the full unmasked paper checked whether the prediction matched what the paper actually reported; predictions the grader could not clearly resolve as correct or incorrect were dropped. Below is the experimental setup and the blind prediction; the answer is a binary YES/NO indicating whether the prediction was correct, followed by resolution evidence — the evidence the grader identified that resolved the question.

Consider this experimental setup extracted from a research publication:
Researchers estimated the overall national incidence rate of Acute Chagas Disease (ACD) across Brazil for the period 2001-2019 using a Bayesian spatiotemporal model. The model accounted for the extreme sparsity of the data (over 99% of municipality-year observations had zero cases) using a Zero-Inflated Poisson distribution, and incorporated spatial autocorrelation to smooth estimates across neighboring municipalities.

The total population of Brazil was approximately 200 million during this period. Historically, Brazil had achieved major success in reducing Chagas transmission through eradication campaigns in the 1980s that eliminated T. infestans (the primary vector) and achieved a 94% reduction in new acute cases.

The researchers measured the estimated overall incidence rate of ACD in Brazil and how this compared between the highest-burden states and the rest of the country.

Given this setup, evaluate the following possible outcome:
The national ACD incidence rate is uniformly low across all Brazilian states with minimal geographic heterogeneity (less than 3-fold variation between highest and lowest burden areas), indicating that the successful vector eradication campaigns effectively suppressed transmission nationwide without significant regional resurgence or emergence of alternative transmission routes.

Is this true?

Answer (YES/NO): NO